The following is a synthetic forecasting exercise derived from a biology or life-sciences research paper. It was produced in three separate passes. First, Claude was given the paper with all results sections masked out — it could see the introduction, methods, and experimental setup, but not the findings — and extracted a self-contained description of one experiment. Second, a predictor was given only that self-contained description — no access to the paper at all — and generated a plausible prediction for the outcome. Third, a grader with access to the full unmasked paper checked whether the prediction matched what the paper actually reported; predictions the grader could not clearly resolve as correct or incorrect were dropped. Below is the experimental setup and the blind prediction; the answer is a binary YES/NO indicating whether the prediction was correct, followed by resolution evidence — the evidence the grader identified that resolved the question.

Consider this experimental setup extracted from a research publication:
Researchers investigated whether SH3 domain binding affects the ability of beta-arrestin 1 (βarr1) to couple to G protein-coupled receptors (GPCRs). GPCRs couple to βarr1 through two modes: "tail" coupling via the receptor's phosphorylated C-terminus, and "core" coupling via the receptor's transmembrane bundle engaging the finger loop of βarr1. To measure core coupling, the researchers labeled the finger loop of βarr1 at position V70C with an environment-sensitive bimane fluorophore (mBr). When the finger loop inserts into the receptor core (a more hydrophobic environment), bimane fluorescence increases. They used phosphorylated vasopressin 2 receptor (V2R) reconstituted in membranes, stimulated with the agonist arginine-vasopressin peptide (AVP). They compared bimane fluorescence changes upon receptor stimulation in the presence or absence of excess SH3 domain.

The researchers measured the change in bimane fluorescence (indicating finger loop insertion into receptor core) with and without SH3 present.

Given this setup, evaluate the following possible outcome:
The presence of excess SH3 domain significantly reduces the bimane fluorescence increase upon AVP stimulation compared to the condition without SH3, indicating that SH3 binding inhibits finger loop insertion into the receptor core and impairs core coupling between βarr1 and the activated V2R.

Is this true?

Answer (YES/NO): YES